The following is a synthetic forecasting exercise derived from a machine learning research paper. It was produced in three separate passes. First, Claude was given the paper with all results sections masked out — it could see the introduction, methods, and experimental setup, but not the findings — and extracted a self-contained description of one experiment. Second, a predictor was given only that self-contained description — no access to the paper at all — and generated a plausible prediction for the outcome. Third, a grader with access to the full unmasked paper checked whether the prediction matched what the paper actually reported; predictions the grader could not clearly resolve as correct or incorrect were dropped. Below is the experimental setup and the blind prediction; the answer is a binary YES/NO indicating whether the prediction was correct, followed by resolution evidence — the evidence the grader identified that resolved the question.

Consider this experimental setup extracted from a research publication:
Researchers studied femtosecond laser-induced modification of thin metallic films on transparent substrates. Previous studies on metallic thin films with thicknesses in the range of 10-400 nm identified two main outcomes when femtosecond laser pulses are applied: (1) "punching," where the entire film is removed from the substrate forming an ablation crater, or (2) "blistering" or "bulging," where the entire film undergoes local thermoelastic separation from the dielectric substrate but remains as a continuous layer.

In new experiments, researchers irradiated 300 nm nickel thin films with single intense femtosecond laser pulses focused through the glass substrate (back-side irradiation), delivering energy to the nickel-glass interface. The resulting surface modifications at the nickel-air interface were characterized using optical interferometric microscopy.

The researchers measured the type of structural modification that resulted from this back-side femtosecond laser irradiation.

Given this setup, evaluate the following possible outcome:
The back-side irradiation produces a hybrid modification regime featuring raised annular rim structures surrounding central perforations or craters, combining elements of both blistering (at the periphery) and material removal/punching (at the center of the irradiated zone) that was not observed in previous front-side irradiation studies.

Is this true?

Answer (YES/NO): NO